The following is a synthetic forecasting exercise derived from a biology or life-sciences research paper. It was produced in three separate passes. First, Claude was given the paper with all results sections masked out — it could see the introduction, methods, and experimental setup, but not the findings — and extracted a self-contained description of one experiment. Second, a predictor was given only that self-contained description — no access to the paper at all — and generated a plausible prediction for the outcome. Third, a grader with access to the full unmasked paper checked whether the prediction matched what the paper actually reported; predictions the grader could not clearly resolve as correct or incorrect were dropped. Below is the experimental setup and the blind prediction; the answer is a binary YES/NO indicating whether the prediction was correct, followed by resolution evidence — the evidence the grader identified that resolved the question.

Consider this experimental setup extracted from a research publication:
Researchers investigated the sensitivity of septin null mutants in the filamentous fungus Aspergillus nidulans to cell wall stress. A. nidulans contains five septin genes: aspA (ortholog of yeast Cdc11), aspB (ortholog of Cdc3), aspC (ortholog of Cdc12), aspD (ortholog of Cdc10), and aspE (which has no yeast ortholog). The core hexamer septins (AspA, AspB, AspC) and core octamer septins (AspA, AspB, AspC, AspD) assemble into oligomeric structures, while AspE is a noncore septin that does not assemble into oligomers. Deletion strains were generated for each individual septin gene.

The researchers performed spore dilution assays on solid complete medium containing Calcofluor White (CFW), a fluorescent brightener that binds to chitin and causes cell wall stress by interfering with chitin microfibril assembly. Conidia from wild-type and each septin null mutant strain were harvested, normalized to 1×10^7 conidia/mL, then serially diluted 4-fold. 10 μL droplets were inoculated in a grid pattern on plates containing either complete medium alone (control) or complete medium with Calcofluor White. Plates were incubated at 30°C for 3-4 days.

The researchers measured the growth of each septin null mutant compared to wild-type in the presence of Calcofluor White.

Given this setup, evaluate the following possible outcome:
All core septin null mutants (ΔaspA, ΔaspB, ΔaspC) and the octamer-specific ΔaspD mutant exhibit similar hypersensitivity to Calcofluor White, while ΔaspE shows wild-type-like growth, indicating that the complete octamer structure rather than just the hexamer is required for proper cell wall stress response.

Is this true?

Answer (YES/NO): NO